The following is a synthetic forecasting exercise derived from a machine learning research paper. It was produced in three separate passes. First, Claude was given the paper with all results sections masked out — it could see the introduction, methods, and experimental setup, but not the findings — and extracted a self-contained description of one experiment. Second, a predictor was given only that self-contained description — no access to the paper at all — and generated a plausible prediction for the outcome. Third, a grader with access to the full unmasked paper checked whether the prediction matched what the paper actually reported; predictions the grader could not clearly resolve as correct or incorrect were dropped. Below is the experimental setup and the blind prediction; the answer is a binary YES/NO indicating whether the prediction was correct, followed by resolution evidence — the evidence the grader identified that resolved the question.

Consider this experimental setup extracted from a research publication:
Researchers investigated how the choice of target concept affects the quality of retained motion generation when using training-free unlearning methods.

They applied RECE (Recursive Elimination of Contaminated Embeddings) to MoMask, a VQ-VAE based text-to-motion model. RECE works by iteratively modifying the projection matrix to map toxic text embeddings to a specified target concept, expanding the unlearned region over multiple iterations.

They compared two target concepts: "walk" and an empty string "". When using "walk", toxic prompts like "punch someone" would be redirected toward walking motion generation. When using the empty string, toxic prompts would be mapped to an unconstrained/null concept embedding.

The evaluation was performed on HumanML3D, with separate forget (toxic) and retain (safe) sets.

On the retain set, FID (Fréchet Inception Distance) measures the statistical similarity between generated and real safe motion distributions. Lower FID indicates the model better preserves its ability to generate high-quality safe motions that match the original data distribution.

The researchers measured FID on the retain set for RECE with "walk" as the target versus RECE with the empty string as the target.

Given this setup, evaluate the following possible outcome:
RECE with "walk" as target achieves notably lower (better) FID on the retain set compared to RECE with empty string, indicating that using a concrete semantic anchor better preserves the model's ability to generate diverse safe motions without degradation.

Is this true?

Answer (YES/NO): NO